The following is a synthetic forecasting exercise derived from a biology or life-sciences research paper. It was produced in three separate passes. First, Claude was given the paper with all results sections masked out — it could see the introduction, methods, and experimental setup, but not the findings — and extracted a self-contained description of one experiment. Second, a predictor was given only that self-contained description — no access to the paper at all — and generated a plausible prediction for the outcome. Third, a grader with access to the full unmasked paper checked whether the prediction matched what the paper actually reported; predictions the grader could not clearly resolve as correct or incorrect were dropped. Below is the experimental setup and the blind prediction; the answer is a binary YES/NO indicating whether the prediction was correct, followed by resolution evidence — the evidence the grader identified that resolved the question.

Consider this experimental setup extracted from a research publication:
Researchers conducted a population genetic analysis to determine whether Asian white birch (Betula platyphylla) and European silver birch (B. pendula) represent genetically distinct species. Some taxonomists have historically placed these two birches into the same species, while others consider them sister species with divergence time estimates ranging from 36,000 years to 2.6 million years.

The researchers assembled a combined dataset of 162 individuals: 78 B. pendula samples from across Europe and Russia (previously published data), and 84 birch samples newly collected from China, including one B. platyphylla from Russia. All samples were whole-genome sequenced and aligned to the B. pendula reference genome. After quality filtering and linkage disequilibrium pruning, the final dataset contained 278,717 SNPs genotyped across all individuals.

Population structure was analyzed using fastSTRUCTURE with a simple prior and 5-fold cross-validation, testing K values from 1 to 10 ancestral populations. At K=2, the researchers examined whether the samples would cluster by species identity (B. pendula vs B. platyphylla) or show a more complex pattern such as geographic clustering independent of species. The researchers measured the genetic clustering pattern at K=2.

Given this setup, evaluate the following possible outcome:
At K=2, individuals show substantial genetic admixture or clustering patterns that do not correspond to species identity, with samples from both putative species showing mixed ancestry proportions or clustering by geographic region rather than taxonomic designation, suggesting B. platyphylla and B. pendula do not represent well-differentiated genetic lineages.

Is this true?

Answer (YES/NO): NO